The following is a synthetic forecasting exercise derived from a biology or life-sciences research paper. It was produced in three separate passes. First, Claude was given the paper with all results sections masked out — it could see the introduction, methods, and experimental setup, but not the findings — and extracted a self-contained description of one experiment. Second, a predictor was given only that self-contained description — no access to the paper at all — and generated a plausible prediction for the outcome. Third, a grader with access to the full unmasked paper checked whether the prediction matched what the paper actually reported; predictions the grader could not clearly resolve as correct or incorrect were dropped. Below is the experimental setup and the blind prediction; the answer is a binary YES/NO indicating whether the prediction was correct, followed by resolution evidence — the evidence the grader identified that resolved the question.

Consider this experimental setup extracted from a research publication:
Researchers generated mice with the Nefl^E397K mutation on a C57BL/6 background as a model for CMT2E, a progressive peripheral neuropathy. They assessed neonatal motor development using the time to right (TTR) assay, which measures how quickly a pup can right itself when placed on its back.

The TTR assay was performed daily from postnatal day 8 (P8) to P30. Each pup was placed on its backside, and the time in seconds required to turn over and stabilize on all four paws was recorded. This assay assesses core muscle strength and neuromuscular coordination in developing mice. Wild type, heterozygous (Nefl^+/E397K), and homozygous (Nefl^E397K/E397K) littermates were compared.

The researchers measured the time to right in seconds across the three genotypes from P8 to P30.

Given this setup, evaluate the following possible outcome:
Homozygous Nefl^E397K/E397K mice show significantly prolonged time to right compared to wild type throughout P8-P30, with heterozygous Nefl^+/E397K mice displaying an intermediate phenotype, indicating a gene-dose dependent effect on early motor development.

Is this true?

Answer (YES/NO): NO